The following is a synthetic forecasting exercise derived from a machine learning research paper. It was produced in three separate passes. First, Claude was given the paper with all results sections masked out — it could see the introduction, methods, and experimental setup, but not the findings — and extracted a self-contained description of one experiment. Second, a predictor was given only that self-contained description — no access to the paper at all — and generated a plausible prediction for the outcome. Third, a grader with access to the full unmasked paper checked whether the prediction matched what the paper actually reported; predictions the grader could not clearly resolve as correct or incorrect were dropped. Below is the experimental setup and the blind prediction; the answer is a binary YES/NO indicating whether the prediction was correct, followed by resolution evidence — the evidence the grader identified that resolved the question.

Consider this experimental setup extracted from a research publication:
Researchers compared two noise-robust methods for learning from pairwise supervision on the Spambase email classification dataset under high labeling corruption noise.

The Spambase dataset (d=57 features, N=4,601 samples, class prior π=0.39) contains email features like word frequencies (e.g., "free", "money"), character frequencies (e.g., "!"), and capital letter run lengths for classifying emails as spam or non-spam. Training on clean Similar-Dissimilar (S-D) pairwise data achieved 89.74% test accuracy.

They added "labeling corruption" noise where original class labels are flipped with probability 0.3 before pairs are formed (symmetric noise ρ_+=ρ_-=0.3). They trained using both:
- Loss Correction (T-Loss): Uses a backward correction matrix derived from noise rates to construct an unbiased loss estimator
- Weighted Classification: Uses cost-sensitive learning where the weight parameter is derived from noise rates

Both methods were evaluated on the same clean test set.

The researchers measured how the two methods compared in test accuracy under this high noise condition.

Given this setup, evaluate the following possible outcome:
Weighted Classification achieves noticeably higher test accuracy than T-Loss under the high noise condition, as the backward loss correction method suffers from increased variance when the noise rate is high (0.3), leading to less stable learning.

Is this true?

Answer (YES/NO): NO